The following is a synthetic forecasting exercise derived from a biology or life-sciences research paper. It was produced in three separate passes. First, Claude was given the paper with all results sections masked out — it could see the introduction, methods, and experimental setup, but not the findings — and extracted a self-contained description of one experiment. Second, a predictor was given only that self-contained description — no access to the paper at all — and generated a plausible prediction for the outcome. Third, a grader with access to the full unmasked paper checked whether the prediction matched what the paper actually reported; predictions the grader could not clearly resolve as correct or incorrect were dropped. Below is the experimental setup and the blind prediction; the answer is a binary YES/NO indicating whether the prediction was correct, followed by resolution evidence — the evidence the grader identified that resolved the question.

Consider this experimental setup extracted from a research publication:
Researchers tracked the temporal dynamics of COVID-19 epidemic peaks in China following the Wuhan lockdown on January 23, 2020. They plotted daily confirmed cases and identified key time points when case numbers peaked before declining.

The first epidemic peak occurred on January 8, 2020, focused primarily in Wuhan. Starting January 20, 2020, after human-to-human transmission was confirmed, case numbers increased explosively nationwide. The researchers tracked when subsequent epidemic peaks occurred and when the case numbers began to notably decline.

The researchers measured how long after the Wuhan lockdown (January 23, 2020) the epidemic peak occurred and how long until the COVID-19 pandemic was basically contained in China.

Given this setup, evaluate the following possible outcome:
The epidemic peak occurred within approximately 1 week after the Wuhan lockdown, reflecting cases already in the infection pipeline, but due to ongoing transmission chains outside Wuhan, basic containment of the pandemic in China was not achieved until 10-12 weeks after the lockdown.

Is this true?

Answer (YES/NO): NO